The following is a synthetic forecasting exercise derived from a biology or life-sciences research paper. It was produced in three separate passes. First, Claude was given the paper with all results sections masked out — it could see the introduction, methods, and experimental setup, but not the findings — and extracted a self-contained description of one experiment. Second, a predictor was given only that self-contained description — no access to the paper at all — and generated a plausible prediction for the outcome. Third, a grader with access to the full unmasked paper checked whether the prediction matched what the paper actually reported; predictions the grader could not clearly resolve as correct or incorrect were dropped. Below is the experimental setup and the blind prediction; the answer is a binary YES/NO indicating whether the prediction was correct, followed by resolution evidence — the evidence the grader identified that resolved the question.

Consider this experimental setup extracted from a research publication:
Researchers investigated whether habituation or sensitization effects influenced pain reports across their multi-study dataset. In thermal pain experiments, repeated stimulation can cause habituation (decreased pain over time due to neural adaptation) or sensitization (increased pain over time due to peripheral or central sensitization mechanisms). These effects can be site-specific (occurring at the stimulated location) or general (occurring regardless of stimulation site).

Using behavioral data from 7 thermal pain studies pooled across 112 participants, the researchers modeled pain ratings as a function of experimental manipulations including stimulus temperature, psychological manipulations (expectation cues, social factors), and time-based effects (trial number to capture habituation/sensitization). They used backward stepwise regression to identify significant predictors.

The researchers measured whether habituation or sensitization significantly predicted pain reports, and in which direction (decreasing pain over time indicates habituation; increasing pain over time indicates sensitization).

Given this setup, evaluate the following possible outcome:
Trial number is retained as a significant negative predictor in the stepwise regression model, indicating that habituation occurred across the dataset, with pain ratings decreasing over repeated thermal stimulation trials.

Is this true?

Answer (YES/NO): YES